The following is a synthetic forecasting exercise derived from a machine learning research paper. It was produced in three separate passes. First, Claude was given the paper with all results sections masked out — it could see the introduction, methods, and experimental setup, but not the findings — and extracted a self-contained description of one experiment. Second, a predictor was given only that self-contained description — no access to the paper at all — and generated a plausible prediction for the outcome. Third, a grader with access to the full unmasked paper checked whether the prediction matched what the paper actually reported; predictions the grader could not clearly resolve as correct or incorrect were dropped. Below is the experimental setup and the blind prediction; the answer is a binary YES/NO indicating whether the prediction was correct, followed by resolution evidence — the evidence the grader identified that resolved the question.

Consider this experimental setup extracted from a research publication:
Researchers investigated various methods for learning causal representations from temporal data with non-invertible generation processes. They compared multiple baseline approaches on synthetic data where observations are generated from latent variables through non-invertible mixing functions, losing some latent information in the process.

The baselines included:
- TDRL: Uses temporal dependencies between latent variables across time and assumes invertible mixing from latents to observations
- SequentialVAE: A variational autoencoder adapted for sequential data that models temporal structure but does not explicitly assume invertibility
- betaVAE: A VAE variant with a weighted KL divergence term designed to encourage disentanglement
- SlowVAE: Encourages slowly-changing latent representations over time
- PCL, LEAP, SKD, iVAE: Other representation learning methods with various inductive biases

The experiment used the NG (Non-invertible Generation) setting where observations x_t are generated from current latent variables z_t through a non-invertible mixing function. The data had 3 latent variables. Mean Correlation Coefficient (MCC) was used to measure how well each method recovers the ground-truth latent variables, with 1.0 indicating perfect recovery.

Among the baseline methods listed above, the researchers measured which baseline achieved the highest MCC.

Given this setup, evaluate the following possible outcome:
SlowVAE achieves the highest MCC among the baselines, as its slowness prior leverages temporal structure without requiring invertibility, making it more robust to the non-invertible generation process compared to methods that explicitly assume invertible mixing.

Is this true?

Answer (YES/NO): NO